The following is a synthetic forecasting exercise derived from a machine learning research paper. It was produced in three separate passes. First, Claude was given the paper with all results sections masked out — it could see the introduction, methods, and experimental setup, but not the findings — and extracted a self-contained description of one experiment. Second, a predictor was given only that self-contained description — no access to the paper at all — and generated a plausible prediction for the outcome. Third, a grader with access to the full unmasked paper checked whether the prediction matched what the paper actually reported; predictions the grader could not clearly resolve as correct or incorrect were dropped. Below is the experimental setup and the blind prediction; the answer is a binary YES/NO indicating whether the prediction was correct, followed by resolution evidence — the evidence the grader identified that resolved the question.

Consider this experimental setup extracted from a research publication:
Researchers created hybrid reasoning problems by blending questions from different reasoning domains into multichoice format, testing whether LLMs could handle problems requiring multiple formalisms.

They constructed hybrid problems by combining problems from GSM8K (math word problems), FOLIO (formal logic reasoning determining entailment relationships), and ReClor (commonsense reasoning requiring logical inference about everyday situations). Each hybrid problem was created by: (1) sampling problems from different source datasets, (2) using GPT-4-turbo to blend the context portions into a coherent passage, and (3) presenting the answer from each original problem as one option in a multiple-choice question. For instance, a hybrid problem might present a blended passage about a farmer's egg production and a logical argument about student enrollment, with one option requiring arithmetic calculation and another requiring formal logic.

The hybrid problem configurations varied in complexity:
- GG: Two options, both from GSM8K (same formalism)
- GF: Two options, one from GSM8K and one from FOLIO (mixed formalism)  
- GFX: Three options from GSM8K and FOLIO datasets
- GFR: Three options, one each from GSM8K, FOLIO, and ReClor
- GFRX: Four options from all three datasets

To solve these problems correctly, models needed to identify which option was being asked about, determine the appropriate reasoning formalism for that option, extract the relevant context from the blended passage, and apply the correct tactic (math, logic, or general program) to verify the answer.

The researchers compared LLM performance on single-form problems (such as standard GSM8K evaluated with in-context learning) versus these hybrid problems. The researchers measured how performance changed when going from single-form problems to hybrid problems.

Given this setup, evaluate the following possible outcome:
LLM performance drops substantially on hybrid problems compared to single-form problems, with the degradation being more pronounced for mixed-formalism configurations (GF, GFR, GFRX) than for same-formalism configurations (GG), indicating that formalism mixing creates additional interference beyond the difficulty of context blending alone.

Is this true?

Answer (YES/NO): YES